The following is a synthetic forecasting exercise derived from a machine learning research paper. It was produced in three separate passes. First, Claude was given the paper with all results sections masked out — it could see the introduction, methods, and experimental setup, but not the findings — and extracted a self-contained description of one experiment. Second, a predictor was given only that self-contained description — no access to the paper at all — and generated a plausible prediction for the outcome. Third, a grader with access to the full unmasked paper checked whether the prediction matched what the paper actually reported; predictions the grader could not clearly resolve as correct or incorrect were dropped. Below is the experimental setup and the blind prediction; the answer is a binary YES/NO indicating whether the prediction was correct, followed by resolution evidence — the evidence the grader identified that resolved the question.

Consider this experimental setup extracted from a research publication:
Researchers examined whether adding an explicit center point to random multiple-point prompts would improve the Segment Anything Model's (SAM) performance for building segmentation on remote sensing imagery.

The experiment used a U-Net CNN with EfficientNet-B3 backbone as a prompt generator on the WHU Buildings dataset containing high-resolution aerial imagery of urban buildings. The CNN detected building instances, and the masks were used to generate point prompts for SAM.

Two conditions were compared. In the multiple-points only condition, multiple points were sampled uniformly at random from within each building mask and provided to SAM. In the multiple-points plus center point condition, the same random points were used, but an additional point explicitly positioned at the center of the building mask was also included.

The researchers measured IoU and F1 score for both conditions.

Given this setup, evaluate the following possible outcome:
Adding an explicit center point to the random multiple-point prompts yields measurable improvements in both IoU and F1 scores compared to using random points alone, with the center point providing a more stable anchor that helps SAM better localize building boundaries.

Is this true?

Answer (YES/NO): NO